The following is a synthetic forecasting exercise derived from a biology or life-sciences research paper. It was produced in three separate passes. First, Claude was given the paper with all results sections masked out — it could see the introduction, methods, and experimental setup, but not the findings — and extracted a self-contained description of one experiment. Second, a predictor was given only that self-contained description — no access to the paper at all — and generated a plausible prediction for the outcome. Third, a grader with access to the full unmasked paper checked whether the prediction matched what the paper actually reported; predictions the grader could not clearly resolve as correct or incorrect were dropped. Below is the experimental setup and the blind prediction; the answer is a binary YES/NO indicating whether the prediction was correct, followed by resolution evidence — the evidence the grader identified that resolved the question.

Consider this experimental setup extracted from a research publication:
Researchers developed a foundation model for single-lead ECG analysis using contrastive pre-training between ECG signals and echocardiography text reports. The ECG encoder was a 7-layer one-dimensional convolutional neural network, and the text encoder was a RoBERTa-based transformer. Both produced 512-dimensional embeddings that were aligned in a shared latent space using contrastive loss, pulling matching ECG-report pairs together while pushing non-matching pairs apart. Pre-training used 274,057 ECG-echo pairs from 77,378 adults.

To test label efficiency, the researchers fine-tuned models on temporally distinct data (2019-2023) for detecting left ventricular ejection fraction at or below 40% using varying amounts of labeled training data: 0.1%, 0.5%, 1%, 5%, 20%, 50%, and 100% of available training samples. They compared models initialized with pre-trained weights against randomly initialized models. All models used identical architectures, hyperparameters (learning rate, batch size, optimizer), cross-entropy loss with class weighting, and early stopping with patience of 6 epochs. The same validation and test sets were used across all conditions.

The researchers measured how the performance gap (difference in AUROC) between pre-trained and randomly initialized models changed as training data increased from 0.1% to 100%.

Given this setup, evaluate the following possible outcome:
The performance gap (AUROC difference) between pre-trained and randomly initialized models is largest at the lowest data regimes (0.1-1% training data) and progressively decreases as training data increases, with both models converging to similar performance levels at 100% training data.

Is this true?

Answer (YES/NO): YES